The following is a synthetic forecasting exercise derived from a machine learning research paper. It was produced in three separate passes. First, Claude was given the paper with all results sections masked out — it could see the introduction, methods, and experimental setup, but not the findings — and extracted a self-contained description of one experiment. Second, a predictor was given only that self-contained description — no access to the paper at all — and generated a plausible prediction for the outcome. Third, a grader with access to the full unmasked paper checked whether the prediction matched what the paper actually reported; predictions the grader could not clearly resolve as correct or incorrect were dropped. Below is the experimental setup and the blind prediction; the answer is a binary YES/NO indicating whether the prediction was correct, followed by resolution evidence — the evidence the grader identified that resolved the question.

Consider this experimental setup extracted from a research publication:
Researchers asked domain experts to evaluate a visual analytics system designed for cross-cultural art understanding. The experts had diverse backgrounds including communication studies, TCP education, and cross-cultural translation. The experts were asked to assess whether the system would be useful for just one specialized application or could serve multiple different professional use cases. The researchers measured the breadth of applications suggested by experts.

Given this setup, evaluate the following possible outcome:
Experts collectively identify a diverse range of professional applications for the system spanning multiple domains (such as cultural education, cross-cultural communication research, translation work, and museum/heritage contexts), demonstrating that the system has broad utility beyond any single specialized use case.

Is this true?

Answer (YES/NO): YES